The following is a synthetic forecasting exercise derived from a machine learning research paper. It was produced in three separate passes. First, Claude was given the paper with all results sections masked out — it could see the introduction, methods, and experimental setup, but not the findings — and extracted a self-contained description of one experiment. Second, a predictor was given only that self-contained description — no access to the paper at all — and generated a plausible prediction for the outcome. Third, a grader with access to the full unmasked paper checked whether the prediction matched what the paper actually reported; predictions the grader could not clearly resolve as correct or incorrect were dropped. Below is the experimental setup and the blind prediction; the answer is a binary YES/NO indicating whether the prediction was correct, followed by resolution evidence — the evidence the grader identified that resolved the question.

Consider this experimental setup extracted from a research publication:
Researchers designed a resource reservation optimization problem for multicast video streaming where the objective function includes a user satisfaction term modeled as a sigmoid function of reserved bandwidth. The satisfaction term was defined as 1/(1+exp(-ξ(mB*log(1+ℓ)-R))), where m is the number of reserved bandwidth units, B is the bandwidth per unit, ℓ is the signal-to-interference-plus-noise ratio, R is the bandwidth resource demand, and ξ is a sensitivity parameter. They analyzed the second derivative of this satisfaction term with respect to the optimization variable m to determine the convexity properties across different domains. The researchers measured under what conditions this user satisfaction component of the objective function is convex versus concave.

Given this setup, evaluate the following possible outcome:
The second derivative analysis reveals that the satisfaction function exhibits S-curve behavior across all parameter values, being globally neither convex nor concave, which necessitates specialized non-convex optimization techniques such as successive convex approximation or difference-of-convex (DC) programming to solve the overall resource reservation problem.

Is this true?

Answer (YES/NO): NO